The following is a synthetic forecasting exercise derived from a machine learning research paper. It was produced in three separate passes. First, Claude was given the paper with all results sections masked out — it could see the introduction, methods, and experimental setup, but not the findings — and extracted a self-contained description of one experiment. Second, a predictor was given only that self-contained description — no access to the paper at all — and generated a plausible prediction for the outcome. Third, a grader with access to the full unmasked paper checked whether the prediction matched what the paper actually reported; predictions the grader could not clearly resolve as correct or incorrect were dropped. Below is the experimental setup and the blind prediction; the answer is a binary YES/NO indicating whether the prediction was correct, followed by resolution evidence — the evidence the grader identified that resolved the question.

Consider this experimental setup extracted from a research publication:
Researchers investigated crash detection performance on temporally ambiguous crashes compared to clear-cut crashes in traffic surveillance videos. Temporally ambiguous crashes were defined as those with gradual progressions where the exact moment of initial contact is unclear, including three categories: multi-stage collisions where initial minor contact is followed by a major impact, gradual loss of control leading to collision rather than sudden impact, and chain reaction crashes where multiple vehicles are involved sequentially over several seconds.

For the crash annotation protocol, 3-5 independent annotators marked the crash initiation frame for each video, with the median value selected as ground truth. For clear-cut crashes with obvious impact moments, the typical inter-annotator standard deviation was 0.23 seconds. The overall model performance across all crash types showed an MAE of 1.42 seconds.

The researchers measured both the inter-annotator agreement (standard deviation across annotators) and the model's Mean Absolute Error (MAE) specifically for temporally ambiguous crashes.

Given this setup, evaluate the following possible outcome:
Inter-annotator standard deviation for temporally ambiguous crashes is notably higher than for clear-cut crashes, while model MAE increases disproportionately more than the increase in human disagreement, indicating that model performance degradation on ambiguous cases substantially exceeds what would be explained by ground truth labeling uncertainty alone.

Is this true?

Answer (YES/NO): NO